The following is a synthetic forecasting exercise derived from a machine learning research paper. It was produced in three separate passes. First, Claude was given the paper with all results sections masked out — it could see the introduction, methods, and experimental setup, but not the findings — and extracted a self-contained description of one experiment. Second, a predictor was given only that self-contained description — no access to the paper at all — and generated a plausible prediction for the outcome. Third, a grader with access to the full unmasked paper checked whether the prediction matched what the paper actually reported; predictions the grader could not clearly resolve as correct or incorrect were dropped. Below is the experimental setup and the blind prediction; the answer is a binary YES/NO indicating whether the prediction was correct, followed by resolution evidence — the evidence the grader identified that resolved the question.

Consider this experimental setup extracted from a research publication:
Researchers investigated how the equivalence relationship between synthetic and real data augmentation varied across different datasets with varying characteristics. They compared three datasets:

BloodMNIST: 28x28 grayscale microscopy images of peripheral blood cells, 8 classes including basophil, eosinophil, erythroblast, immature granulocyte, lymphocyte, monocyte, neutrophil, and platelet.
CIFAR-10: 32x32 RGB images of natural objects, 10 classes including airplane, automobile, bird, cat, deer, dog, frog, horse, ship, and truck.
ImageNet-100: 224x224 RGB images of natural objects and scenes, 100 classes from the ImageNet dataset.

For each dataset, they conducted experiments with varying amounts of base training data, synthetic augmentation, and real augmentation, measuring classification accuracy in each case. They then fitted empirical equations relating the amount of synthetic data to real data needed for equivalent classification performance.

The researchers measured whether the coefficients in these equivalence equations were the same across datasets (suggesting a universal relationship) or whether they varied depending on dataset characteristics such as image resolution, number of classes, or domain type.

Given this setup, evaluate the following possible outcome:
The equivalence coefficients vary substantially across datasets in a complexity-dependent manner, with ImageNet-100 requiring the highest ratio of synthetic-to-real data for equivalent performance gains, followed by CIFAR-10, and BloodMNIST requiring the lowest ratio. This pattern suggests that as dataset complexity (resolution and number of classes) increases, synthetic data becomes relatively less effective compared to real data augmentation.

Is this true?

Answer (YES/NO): NO